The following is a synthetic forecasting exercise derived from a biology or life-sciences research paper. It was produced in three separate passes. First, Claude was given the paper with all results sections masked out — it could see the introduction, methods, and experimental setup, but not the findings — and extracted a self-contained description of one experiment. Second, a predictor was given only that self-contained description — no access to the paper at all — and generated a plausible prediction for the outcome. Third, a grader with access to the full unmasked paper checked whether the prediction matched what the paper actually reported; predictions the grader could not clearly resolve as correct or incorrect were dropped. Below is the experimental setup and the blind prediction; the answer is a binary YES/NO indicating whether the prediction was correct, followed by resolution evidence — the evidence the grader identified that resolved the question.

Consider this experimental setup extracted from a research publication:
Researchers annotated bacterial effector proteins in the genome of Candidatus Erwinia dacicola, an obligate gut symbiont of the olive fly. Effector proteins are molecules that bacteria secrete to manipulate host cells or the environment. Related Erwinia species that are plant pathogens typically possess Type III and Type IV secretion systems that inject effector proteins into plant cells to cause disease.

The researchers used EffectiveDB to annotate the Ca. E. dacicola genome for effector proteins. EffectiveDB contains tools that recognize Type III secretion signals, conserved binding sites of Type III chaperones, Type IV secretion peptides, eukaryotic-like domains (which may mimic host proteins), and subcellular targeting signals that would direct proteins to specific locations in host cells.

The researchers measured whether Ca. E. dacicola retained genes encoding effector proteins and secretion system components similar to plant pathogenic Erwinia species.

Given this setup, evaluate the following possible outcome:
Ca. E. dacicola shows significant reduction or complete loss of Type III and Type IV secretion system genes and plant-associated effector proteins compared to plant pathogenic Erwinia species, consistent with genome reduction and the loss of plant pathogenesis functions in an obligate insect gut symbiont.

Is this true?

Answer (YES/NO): NO